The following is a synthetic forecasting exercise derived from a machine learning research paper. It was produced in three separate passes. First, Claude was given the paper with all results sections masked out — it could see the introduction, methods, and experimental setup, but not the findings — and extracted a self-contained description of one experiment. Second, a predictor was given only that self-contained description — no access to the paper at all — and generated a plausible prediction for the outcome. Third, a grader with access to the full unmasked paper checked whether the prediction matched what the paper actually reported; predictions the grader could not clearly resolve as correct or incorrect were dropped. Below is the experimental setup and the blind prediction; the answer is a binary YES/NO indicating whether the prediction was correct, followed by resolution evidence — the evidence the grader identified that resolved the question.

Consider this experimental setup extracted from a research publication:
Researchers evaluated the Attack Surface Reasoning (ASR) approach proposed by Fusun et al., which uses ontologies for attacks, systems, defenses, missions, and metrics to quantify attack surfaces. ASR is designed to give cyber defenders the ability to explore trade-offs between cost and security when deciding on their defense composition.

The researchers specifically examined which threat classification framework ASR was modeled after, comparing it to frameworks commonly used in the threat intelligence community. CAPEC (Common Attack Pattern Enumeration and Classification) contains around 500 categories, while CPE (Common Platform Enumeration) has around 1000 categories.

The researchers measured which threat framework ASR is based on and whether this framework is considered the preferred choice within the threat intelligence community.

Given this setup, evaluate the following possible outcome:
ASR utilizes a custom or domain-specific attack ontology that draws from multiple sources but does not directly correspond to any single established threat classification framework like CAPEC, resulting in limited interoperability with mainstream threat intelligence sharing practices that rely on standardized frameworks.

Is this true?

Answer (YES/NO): NO